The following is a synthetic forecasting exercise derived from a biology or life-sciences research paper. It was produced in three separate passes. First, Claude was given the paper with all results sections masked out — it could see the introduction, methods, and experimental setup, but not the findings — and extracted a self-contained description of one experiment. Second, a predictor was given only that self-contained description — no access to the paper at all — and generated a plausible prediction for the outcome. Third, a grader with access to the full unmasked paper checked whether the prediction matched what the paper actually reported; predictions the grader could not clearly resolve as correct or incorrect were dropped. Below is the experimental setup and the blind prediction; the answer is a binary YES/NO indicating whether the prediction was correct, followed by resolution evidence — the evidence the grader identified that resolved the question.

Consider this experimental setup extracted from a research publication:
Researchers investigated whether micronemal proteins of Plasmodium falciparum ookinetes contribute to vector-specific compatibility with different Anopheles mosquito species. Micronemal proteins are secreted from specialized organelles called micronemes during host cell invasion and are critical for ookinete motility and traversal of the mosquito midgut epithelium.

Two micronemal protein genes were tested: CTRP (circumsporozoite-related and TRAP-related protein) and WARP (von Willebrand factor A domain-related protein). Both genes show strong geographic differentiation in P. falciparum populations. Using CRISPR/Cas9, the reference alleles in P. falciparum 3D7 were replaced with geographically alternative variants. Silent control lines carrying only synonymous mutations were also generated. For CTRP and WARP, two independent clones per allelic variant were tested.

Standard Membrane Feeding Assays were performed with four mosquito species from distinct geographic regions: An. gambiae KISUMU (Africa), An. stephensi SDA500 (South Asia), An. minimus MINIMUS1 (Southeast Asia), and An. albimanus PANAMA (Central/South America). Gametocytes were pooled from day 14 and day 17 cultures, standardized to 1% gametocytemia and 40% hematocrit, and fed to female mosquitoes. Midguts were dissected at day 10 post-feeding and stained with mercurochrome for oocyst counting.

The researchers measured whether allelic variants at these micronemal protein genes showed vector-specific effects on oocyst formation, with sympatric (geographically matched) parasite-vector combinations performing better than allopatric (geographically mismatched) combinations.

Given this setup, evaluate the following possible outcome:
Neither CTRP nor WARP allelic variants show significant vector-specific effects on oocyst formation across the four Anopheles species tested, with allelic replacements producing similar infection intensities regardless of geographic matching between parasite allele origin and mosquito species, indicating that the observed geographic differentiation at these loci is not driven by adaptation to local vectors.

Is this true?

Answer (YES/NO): NO